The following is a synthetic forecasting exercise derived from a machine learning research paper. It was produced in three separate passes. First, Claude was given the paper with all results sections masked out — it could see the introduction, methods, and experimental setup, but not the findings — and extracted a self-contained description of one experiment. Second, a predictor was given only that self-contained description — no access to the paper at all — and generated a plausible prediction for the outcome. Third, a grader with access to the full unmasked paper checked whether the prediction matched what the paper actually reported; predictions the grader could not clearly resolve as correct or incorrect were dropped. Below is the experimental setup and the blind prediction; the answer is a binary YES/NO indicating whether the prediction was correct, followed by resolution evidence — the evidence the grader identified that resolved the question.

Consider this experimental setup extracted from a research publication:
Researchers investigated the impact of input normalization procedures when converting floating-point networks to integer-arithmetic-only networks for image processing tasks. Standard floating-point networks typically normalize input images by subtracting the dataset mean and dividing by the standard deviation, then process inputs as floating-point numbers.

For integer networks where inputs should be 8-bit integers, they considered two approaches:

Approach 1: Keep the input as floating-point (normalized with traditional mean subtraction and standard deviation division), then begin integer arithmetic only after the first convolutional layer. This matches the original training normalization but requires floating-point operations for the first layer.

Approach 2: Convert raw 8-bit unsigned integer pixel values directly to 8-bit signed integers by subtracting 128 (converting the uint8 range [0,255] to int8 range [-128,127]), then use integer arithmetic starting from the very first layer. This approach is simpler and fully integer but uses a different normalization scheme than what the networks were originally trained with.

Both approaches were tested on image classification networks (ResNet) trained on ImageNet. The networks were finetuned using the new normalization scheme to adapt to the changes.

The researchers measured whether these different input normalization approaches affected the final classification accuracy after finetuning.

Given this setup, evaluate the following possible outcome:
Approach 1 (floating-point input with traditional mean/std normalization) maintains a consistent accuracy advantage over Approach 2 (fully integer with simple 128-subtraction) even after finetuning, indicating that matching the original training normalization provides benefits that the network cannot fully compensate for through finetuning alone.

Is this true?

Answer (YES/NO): NO